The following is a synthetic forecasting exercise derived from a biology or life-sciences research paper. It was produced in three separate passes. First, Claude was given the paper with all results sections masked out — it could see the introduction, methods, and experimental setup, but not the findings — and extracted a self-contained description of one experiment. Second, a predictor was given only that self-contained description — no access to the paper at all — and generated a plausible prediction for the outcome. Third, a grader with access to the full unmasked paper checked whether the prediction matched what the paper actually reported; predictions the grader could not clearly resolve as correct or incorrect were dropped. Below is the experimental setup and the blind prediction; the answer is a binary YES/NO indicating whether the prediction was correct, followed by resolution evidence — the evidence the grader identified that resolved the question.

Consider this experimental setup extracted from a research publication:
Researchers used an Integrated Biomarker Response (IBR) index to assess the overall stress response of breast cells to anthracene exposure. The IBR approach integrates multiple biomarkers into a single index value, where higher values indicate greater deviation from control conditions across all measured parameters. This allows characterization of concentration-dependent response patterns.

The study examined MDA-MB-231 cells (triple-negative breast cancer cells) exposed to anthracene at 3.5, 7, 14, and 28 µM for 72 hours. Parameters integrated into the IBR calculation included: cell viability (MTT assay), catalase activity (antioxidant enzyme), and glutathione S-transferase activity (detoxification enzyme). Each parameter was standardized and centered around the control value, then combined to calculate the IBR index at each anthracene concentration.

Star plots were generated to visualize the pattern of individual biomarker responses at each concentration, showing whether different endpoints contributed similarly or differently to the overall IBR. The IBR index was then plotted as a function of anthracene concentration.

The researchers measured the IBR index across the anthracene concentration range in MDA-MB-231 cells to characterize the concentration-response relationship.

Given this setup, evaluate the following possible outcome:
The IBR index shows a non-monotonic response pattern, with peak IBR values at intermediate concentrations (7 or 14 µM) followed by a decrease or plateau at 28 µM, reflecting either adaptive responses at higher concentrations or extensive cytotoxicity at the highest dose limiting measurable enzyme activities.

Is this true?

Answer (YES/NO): NO